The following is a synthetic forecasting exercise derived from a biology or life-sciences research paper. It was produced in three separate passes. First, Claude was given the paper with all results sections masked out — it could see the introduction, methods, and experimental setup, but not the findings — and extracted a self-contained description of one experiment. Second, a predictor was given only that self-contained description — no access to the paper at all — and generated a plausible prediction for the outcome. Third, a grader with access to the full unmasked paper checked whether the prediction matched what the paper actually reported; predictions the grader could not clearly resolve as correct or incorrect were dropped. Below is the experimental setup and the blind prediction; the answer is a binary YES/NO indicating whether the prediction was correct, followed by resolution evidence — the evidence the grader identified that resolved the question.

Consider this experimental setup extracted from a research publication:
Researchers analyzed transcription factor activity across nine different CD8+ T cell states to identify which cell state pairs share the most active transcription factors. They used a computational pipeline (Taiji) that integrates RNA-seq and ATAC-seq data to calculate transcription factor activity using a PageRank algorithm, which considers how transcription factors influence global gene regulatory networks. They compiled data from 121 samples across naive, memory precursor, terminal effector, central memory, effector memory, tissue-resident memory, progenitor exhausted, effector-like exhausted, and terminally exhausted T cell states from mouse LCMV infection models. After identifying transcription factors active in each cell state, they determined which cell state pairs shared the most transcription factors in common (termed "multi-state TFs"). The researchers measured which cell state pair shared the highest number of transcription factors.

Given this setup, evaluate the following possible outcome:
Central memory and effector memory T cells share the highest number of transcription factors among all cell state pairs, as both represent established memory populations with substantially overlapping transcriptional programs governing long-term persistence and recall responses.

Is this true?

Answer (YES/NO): NO